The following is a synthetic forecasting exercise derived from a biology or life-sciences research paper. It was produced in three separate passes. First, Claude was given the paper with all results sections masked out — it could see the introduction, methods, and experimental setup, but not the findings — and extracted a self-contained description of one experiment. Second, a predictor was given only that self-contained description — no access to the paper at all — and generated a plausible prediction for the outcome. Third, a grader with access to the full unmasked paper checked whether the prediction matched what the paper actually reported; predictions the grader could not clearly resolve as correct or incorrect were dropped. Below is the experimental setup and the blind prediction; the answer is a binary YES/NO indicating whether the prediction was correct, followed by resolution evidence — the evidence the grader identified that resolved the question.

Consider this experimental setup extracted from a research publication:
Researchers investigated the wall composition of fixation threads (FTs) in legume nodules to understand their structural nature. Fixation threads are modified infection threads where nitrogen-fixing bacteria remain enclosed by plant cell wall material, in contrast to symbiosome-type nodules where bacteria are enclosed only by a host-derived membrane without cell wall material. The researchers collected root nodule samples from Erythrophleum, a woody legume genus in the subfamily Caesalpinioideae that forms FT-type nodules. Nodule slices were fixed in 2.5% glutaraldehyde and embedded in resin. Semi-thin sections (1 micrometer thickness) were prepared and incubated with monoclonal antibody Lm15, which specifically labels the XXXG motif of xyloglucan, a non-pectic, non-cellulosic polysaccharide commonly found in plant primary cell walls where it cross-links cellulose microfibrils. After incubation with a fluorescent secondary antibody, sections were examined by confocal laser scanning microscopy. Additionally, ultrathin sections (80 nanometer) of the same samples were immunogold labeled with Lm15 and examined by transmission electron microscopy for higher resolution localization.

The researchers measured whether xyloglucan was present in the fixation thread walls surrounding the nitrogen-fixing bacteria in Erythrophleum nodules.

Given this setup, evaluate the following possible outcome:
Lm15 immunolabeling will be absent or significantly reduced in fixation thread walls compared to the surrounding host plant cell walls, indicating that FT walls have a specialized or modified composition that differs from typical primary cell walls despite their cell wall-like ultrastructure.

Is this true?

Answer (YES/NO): NO